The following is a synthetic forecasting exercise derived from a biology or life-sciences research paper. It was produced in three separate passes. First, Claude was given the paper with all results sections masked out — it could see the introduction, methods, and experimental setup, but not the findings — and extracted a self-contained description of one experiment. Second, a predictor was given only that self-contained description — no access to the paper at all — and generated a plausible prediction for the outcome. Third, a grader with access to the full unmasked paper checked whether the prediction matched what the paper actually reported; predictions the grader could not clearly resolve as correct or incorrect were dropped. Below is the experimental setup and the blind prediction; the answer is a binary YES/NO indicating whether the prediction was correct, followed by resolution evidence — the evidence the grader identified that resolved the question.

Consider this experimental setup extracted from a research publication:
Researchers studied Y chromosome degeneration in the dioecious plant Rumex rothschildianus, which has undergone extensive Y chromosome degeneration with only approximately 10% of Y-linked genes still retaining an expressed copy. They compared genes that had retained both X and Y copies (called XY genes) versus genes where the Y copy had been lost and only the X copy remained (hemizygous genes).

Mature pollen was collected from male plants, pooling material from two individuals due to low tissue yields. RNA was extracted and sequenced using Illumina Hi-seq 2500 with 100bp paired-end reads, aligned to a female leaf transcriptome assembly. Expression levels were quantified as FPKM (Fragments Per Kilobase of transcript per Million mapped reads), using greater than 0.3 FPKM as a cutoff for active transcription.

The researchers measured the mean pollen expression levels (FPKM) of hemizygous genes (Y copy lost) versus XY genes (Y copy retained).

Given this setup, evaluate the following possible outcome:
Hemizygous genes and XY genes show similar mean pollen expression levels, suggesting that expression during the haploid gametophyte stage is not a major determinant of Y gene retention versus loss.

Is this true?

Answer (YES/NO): NO